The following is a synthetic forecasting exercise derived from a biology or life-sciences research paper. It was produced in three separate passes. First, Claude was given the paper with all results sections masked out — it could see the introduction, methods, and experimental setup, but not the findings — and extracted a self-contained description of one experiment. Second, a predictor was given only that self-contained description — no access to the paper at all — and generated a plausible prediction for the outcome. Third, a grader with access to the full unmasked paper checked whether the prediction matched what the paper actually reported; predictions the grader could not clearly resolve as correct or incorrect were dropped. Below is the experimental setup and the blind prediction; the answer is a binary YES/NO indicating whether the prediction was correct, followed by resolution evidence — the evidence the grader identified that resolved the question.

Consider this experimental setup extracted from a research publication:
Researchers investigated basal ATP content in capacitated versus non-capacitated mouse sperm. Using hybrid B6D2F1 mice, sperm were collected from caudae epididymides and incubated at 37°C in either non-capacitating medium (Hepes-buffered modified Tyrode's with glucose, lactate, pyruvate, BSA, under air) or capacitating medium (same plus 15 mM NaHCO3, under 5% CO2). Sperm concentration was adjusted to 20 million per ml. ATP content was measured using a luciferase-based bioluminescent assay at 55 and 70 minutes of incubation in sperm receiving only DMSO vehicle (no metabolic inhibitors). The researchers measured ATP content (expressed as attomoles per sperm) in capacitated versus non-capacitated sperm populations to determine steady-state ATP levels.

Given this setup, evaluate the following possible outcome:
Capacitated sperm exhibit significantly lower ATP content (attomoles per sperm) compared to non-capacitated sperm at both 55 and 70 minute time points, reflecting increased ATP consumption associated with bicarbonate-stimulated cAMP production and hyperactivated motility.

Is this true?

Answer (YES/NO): NO